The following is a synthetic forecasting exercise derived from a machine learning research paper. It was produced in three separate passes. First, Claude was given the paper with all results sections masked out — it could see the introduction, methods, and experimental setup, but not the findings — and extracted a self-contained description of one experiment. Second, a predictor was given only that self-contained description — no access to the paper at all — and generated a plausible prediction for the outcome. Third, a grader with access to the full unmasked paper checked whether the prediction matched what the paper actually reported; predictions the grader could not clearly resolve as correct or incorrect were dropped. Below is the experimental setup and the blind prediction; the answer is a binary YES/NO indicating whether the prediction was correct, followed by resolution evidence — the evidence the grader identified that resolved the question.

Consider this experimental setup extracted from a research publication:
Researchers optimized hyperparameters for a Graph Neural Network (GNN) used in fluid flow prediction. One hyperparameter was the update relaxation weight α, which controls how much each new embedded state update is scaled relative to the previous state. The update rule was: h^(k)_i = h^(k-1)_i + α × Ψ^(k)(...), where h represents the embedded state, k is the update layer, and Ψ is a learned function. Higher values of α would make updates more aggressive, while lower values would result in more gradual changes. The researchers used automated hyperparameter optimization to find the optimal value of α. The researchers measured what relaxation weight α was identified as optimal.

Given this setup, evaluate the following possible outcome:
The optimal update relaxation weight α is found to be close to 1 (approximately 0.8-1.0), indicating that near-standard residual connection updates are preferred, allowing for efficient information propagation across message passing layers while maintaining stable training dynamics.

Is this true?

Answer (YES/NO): NO